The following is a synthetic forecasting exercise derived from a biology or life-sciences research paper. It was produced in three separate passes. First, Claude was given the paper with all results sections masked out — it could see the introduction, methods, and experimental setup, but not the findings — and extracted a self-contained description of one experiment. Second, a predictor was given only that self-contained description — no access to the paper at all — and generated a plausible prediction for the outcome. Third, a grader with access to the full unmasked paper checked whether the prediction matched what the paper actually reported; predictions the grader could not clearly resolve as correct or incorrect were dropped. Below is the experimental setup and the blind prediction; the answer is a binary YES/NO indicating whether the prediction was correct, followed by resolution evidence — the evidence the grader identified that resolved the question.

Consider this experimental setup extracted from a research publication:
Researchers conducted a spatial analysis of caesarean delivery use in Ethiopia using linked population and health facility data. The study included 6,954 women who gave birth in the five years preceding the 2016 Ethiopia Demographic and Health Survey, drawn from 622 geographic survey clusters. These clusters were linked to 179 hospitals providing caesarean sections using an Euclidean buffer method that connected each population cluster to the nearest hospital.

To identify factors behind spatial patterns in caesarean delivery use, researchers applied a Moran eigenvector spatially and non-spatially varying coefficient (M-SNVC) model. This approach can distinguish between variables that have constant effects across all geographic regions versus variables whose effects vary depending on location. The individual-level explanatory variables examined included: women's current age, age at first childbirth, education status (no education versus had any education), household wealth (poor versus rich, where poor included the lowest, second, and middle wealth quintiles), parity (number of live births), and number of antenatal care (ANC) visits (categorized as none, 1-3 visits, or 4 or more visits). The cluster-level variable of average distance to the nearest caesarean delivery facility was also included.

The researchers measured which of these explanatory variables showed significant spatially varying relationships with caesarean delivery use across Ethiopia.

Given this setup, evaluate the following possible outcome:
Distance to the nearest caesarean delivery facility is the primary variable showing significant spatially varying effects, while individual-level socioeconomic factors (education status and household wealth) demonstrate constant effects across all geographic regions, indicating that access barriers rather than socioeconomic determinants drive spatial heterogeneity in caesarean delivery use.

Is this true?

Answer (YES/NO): NO